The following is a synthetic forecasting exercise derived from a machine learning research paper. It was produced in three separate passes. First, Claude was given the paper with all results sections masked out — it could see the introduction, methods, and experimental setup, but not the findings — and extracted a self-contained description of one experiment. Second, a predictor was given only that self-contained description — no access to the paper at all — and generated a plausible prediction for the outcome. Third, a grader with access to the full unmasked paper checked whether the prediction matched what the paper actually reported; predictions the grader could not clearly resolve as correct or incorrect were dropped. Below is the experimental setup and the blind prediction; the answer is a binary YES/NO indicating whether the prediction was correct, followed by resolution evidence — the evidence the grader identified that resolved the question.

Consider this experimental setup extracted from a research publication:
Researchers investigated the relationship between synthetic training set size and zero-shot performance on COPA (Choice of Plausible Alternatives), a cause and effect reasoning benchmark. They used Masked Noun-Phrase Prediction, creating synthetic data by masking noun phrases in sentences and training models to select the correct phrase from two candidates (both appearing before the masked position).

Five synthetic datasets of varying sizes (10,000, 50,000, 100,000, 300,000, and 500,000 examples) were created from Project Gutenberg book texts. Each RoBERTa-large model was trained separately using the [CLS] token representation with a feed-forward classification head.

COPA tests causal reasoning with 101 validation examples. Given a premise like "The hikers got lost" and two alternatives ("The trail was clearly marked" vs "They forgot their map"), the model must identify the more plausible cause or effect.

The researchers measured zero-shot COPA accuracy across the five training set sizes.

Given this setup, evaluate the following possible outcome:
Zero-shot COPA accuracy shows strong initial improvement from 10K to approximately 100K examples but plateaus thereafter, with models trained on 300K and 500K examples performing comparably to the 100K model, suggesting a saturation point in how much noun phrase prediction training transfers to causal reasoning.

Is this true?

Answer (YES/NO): NO